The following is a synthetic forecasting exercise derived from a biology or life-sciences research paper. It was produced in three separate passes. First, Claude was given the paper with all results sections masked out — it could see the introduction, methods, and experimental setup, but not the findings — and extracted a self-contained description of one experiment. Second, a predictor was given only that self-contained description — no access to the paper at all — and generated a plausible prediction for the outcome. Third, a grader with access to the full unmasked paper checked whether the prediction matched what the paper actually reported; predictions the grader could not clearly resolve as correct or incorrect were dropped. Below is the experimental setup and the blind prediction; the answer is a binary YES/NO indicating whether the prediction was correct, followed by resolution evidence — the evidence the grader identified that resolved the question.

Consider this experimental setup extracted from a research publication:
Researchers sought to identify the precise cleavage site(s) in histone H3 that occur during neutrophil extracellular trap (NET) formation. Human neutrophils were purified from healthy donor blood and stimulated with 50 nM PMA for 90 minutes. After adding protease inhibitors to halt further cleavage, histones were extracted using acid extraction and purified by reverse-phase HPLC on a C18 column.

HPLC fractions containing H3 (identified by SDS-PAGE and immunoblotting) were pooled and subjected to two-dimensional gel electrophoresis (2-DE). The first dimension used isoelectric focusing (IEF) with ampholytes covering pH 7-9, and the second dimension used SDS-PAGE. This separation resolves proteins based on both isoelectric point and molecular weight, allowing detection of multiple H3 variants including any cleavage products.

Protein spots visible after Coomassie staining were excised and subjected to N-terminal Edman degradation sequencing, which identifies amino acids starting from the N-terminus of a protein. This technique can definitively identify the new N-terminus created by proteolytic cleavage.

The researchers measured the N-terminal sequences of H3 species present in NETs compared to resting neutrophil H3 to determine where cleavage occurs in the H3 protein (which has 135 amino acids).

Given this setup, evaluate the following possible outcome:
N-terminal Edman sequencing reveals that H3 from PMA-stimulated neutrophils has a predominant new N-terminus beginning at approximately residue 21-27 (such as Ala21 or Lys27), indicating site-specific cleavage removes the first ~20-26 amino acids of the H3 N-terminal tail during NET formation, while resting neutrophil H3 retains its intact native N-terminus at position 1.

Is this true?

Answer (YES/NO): NO